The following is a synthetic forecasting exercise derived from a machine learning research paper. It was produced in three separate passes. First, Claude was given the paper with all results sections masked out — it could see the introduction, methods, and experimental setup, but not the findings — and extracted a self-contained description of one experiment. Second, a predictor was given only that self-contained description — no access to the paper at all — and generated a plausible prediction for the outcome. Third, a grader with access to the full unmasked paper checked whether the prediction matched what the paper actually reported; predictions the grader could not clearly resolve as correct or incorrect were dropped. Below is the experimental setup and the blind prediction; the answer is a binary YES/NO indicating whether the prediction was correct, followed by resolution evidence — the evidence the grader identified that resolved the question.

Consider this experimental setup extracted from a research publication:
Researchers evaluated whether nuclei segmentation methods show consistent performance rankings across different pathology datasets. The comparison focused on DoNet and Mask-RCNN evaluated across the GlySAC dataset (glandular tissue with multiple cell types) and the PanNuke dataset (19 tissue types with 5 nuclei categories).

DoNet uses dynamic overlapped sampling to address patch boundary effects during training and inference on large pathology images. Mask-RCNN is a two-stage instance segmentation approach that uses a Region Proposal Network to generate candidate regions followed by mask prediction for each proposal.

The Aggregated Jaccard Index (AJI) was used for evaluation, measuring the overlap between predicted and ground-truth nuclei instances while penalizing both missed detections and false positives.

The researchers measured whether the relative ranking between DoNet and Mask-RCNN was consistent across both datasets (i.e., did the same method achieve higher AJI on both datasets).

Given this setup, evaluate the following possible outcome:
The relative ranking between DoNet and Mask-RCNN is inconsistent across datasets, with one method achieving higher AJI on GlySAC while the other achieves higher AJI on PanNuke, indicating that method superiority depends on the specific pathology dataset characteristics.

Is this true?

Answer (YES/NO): NO